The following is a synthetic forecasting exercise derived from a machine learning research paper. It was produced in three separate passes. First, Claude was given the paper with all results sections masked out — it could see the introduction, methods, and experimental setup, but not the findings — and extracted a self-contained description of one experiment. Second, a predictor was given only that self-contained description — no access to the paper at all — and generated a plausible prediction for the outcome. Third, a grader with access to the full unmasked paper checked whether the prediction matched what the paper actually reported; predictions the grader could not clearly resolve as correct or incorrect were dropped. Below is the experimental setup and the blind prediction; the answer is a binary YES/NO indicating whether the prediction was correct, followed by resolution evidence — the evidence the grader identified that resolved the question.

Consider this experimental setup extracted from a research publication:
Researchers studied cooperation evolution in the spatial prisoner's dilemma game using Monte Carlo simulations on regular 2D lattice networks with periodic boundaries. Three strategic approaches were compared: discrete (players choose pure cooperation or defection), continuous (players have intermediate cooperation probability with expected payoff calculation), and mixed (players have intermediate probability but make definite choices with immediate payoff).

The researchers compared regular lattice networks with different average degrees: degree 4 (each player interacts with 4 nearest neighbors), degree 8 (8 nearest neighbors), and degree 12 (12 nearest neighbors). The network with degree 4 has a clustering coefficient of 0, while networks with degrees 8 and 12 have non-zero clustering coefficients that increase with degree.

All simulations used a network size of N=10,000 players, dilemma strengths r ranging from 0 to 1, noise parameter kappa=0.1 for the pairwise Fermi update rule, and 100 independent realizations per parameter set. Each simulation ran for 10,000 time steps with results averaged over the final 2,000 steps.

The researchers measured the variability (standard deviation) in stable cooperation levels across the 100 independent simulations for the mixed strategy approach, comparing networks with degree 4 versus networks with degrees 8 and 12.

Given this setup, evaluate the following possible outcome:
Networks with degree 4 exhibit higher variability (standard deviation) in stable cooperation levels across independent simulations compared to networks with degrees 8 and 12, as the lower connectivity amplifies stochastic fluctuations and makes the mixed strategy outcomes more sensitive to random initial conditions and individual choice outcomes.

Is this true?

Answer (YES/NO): NO